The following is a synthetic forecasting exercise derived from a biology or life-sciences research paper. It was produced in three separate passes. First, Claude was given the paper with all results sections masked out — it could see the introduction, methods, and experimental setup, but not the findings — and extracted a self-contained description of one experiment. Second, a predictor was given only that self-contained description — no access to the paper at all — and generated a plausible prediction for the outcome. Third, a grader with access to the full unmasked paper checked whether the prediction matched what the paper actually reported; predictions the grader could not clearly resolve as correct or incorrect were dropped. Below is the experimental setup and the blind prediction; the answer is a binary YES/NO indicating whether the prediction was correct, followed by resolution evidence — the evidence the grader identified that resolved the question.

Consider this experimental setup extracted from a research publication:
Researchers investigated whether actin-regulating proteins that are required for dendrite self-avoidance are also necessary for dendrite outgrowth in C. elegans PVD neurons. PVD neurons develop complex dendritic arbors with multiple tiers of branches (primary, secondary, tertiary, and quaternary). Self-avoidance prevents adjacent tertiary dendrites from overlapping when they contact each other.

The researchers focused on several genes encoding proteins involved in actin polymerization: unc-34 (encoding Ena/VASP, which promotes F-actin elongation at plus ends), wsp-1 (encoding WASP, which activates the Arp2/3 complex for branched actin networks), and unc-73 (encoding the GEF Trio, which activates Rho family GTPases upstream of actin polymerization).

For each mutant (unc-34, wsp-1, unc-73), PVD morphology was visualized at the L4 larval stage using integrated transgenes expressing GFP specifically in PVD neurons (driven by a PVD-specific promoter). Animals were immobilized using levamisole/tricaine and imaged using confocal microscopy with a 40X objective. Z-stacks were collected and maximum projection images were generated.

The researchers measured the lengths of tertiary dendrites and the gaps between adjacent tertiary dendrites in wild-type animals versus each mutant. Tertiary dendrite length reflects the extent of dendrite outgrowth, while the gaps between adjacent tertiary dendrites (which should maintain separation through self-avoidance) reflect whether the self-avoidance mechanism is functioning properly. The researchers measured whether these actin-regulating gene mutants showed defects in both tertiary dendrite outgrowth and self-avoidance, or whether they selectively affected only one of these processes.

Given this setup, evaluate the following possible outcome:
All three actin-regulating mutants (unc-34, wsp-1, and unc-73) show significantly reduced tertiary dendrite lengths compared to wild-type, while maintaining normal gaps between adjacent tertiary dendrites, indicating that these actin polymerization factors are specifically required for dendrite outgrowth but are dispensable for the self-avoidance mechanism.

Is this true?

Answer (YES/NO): NO